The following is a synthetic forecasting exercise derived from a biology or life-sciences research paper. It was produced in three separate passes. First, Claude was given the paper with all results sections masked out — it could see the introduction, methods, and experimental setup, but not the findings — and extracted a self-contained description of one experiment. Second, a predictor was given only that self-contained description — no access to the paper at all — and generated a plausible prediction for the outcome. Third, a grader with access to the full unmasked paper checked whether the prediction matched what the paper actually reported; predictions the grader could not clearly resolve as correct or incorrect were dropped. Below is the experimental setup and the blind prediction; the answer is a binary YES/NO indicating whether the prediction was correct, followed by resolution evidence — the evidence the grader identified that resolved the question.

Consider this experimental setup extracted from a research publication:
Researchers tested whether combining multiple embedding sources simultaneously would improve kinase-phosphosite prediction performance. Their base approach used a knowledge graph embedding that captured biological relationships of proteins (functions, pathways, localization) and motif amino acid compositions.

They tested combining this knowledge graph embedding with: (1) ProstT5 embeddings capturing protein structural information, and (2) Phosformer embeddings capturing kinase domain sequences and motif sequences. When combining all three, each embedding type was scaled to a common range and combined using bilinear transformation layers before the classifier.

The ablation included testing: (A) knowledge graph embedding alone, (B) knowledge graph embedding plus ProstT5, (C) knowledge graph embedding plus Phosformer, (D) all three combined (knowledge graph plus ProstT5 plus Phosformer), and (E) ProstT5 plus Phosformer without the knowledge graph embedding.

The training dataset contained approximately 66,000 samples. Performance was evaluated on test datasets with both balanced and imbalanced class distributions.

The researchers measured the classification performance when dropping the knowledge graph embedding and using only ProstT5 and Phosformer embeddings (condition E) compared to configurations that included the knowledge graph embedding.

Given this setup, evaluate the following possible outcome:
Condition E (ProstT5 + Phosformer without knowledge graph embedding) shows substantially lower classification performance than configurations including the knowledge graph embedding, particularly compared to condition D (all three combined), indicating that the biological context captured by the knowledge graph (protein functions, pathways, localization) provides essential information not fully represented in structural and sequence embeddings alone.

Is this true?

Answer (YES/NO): YES